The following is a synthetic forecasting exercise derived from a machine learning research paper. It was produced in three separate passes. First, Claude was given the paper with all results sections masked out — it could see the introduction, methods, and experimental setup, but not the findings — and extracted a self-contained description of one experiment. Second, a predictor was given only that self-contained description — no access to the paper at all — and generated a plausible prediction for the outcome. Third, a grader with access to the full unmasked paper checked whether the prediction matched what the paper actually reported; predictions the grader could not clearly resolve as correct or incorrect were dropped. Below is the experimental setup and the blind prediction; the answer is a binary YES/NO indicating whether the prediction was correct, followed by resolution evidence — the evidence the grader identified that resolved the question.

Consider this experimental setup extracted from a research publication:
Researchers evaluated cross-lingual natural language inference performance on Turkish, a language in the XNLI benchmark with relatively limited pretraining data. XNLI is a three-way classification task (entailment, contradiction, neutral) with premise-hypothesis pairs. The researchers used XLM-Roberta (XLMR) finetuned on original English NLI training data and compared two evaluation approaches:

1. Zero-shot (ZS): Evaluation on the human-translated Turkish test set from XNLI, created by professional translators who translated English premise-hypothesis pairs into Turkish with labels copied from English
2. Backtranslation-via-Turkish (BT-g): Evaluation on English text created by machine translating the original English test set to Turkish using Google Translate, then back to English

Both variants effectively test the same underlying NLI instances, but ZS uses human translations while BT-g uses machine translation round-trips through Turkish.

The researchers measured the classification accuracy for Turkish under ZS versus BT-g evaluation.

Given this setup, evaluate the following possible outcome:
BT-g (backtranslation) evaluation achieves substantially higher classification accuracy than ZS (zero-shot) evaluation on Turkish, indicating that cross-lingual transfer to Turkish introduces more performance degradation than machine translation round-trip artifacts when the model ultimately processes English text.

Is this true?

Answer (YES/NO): YES